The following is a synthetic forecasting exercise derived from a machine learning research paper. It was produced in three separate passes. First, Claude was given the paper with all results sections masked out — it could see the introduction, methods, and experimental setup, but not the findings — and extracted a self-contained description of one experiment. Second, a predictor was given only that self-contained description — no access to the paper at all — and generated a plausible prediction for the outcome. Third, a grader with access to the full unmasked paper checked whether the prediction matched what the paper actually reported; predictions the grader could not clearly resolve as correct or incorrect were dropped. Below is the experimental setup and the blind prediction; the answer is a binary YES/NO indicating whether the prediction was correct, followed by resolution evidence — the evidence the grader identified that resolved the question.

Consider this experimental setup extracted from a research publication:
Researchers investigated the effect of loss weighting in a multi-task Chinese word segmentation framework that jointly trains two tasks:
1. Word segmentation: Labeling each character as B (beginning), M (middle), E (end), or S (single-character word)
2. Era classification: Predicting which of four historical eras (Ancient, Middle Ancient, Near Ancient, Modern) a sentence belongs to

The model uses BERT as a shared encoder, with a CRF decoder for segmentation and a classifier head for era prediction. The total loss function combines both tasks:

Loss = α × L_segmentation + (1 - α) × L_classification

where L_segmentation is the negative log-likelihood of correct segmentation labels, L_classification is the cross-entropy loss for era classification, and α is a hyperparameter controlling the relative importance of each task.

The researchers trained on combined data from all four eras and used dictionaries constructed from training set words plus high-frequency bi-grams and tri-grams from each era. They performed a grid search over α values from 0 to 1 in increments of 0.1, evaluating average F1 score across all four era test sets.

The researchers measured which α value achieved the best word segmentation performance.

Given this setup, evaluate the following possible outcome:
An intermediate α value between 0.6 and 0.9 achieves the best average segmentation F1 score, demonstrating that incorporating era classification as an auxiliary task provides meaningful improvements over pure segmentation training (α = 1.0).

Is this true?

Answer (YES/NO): YES